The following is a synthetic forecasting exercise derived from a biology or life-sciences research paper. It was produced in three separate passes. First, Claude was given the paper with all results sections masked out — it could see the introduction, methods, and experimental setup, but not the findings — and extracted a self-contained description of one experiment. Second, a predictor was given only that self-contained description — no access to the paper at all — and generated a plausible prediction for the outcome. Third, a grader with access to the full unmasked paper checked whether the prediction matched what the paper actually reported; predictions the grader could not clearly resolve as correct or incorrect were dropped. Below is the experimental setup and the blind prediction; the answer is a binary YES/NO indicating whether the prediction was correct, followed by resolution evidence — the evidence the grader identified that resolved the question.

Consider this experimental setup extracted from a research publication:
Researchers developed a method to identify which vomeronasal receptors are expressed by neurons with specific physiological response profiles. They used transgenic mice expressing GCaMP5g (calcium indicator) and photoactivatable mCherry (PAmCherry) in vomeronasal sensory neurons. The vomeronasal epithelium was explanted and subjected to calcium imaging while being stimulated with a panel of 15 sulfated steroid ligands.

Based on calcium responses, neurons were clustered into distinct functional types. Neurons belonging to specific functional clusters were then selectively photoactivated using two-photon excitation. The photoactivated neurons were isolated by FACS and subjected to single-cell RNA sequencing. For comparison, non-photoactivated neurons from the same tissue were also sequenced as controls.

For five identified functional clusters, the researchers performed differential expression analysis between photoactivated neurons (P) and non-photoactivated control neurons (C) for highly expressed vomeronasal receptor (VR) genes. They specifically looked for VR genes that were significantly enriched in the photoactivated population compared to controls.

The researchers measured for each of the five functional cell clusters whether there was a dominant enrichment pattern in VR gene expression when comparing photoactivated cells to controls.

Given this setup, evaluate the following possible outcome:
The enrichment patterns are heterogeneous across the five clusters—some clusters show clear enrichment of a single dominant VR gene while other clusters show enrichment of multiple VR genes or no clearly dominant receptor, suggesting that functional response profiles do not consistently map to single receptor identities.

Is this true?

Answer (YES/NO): NO